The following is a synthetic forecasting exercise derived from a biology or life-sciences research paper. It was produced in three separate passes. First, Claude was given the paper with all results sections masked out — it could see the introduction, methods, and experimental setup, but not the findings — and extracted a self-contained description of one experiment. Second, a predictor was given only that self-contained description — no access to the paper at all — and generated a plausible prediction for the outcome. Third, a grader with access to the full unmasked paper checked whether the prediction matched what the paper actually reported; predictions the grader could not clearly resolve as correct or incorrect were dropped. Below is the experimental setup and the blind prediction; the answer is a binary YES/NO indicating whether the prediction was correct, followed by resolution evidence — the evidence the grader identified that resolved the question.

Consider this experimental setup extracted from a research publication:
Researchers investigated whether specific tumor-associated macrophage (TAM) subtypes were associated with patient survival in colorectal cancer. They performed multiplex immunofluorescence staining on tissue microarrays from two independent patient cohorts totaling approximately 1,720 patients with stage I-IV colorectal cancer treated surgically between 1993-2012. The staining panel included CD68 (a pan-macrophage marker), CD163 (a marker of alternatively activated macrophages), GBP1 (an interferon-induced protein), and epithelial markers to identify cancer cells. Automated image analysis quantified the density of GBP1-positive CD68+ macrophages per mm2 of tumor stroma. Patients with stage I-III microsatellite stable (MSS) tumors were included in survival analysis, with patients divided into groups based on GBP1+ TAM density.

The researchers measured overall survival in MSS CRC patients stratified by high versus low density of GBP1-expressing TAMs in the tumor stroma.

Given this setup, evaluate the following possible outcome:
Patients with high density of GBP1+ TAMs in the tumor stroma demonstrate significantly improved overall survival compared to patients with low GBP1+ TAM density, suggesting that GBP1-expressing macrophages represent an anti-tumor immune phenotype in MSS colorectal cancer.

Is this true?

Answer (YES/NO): YES